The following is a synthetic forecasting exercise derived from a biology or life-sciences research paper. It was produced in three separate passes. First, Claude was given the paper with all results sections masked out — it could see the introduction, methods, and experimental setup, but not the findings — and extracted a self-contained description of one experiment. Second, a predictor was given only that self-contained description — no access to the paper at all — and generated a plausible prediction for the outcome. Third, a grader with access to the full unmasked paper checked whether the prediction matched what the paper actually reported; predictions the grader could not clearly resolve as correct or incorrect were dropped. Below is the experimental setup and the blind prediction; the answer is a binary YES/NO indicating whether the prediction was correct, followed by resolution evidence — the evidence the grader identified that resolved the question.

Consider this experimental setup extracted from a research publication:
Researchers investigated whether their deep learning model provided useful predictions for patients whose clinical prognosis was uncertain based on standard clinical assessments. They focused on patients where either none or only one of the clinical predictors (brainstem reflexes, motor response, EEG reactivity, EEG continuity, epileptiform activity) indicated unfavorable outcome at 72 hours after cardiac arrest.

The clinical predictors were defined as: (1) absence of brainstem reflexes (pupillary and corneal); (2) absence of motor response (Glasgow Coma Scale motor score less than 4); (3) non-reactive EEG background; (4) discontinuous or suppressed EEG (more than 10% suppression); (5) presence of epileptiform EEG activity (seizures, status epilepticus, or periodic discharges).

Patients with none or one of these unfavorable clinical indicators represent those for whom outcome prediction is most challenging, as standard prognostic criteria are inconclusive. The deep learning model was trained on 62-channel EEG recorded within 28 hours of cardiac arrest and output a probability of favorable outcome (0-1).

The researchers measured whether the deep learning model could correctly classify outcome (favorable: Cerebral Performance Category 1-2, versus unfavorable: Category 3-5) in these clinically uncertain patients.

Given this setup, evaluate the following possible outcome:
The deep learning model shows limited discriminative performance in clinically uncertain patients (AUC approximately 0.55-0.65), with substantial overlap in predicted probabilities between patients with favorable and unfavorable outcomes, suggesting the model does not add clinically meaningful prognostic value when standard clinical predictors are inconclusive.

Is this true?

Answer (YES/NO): NO